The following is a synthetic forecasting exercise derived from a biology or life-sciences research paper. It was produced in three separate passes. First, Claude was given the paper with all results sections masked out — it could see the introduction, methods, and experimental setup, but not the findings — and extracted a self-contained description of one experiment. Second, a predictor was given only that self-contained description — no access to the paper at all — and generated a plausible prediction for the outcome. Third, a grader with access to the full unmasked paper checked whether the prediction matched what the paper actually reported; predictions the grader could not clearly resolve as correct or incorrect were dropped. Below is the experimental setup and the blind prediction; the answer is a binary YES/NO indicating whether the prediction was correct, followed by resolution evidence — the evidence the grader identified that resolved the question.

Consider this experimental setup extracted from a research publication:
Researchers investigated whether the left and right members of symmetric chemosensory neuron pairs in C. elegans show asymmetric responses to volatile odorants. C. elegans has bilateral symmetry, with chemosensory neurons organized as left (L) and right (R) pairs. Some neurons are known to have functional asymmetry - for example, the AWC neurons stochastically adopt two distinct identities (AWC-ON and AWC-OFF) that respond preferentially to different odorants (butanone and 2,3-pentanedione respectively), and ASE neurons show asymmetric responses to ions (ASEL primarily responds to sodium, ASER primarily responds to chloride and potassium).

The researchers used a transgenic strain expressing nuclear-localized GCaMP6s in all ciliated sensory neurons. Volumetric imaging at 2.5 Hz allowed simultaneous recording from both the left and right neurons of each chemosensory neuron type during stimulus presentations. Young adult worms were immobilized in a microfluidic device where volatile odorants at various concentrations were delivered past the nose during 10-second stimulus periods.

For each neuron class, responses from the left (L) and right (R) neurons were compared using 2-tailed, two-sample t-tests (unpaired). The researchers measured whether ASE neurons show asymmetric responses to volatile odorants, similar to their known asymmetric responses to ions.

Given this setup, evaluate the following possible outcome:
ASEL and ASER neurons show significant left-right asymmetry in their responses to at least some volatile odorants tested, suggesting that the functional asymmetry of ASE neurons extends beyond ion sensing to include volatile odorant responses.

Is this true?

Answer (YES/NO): YES